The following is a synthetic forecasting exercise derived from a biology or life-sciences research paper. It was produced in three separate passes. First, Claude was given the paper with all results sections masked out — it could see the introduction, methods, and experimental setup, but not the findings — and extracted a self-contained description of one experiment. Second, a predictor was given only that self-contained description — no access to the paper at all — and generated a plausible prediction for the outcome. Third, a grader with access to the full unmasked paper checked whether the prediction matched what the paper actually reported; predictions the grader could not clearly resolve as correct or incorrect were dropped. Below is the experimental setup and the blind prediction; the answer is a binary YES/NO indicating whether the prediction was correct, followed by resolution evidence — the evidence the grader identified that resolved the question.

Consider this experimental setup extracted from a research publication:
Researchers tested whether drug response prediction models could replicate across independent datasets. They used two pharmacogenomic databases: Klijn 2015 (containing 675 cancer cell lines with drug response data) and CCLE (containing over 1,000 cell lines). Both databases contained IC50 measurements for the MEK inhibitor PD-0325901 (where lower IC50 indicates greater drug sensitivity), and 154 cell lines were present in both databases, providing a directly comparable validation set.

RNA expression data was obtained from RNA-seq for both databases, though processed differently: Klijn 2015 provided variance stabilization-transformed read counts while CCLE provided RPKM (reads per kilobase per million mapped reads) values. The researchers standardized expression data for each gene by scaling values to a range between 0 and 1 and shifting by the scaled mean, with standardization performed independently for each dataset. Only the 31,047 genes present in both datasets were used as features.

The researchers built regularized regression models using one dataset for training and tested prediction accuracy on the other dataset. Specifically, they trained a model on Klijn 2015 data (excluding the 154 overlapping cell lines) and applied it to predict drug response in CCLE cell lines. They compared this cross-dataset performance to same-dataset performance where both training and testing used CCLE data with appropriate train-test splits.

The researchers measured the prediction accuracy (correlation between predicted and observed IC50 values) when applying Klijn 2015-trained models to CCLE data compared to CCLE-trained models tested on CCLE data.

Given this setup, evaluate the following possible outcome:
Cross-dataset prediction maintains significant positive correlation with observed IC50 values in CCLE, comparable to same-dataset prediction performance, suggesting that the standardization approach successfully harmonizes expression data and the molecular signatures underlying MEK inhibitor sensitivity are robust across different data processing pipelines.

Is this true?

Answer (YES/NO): YES